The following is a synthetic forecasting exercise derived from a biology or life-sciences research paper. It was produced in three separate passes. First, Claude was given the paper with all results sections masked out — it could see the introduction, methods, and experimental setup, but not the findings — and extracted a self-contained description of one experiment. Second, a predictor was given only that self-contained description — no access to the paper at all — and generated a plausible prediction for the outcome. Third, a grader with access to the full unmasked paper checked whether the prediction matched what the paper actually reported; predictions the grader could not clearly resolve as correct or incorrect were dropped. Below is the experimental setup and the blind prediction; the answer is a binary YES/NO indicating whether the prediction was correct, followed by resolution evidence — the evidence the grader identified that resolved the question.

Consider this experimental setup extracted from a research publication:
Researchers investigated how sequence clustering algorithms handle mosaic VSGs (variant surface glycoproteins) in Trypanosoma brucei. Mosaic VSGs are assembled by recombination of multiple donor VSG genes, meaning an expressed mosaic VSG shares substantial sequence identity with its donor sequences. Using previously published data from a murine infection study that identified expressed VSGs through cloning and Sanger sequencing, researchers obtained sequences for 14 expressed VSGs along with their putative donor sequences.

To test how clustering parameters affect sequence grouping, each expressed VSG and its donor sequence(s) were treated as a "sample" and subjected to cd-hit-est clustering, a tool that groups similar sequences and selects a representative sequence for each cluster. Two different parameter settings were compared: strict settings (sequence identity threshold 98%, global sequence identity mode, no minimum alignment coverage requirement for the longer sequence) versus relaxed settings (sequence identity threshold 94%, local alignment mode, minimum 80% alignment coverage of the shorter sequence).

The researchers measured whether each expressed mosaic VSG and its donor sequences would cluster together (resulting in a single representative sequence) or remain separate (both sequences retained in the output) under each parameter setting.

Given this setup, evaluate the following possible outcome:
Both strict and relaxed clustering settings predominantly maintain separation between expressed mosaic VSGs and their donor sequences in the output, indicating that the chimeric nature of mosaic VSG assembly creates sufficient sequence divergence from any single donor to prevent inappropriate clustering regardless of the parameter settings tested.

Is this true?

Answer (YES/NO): NO